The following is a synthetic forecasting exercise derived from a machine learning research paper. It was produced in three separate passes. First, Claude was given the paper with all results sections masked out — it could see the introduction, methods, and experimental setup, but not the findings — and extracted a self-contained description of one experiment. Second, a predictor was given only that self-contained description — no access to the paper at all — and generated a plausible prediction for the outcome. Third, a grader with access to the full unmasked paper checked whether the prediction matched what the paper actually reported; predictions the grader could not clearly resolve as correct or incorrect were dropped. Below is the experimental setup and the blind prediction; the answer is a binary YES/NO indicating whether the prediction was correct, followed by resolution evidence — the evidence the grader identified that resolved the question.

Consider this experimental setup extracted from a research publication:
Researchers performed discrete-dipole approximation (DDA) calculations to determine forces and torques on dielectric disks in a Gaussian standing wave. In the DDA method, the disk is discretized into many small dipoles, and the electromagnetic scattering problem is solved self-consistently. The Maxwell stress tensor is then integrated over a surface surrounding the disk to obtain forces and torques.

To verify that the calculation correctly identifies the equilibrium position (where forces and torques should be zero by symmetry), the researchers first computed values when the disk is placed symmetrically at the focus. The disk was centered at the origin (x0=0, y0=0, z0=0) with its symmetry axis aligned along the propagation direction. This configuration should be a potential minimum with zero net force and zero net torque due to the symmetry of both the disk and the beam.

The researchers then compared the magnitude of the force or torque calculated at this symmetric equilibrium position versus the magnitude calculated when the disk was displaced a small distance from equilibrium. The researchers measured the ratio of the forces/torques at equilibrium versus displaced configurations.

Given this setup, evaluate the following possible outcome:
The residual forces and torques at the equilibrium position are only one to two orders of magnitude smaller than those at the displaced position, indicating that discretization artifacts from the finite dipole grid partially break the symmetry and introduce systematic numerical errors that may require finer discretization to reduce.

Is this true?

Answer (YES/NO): NO